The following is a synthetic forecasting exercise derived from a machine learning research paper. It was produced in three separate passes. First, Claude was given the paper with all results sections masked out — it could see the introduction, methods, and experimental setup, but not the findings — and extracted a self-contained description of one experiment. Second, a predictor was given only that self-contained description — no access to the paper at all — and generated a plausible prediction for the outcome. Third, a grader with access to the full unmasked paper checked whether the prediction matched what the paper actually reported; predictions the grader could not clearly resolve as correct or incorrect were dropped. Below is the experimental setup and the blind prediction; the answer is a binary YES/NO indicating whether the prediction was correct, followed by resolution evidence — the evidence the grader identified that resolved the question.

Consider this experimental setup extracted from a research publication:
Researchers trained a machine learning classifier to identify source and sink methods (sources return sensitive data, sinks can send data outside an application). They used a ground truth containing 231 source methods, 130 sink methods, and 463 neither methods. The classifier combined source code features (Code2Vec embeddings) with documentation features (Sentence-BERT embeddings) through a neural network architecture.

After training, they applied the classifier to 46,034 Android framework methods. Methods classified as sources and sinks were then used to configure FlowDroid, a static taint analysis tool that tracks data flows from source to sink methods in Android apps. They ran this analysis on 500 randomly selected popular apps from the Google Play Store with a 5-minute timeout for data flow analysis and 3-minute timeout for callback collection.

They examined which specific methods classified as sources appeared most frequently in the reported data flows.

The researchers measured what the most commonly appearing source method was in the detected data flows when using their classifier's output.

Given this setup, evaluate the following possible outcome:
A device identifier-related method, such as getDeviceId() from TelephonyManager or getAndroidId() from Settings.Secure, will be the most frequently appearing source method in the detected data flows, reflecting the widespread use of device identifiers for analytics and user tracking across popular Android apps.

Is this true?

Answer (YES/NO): NO